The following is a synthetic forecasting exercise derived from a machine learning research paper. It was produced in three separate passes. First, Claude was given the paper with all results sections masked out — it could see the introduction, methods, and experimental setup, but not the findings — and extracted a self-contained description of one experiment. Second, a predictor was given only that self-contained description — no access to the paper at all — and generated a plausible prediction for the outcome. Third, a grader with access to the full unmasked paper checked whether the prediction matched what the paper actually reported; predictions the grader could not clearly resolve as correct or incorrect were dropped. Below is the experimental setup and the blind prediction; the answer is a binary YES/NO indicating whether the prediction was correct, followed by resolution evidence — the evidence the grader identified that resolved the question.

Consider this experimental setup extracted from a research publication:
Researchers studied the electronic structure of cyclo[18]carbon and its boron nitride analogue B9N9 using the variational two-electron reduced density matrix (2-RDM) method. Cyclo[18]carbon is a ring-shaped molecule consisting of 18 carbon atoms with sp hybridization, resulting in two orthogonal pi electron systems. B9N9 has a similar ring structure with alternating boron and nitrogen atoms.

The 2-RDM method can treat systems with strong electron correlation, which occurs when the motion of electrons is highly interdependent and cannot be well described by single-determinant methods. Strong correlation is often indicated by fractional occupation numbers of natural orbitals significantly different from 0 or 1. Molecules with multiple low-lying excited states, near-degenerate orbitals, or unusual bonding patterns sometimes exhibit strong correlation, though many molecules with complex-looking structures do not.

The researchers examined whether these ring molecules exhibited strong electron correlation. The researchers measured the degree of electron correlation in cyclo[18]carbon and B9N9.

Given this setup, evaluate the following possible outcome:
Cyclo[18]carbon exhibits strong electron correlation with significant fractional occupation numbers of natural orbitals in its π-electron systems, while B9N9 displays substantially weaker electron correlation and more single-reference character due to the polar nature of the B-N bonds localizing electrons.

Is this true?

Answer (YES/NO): NO